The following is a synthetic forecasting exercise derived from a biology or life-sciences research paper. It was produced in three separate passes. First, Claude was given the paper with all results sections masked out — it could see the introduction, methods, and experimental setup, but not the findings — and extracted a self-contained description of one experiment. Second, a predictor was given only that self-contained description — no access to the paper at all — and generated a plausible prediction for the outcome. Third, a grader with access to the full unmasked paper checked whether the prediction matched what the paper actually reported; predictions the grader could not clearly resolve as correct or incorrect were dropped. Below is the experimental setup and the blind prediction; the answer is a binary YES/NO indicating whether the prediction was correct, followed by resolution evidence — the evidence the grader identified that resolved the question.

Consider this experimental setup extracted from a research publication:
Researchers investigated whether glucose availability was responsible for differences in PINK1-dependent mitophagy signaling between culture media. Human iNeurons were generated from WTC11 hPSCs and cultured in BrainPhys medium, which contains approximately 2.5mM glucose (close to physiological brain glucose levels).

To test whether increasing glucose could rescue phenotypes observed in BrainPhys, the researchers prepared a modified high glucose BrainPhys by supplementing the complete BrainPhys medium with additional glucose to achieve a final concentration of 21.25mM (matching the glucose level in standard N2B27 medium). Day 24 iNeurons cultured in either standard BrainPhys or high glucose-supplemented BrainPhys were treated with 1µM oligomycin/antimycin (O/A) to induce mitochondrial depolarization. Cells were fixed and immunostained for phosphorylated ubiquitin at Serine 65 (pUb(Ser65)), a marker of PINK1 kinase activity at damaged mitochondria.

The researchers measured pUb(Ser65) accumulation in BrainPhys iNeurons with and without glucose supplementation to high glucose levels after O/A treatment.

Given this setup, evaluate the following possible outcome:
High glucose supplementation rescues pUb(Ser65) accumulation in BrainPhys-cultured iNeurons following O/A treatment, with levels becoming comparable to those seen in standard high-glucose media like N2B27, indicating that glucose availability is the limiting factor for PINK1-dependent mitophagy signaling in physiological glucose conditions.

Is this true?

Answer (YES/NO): NO